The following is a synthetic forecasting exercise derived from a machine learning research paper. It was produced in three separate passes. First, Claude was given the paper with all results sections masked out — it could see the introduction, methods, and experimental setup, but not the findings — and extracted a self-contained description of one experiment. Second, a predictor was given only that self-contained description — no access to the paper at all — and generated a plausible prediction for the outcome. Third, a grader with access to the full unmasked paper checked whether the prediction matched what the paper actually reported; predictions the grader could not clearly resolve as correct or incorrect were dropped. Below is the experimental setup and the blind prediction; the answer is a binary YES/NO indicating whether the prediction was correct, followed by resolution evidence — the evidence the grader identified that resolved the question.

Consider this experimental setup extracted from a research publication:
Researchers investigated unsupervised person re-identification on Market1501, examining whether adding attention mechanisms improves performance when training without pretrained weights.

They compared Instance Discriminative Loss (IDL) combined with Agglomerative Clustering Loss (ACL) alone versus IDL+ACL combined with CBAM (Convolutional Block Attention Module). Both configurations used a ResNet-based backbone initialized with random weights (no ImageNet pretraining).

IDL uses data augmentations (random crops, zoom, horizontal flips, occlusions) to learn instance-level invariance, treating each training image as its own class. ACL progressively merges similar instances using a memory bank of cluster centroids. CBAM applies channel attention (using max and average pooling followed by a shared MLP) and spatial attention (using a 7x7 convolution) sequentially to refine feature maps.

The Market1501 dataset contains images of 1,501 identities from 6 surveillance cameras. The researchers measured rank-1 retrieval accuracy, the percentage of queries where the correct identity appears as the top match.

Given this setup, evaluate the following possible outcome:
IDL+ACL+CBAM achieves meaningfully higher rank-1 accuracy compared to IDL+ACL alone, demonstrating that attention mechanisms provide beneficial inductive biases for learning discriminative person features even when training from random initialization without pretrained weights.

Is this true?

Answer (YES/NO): NO